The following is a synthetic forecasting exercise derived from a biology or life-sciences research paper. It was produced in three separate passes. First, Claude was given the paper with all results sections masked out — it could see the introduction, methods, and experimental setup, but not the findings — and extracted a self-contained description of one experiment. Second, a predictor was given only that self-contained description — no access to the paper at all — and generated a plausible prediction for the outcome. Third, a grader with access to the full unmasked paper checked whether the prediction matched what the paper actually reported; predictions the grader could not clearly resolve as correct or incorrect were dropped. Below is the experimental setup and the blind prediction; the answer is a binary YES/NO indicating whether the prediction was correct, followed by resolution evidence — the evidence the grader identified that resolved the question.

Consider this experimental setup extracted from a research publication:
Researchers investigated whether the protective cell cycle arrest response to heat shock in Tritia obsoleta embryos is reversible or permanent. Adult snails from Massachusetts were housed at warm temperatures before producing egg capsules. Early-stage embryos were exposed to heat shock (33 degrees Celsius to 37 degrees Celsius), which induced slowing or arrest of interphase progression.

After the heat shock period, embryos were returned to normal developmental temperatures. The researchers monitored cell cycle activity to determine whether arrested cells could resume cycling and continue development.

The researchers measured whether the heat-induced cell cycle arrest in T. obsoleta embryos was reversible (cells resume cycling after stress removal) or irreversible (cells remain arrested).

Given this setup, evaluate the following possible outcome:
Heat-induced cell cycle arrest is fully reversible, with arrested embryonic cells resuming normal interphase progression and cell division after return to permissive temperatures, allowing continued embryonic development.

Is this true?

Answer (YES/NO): YES